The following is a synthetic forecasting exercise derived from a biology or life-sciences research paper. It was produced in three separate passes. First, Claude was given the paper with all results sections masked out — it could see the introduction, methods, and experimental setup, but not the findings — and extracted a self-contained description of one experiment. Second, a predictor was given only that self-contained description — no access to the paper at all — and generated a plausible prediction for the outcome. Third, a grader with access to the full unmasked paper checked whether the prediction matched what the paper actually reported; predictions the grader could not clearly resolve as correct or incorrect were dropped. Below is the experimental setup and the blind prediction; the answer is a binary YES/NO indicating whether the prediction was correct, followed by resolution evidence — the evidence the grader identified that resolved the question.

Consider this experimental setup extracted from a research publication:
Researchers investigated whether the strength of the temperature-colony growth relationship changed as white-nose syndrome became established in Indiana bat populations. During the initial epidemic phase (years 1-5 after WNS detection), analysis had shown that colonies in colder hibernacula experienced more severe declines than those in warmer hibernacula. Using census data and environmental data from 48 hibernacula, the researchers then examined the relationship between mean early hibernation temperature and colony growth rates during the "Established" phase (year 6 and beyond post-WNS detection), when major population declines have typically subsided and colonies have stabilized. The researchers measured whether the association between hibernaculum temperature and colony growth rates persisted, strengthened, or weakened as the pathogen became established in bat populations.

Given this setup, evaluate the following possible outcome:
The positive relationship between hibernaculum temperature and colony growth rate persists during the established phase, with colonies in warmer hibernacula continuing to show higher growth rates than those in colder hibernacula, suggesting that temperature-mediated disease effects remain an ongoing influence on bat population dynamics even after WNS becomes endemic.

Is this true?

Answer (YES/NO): NO